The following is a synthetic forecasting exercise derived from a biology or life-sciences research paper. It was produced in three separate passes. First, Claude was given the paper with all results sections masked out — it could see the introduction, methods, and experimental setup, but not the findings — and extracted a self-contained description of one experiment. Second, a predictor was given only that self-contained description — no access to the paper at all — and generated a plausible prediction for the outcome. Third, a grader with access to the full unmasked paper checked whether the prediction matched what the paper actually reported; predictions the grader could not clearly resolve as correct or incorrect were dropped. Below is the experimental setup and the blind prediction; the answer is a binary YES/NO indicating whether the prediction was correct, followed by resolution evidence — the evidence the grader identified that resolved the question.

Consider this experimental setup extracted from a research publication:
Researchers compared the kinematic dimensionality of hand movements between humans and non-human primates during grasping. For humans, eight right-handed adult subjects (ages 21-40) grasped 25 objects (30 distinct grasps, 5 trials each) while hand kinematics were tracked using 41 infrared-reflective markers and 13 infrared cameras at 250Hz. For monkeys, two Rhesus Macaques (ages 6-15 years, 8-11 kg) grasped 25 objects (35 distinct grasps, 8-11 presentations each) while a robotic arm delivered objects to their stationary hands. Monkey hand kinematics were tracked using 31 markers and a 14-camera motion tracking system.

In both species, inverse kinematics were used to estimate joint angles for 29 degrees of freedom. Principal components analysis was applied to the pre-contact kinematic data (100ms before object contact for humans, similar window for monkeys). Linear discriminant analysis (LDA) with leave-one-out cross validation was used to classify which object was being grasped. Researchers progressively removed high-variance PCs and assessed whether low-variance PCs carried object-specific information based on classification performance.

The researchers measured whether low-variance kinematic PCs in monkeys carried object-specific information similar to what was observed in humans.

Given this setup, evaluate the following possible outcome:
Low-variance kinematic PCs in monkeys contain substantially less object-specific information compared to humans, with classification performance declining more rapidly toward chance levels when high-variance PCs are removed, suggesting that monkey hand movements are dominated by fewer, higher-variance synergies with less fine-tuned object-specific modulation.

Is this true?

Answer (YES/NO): NO